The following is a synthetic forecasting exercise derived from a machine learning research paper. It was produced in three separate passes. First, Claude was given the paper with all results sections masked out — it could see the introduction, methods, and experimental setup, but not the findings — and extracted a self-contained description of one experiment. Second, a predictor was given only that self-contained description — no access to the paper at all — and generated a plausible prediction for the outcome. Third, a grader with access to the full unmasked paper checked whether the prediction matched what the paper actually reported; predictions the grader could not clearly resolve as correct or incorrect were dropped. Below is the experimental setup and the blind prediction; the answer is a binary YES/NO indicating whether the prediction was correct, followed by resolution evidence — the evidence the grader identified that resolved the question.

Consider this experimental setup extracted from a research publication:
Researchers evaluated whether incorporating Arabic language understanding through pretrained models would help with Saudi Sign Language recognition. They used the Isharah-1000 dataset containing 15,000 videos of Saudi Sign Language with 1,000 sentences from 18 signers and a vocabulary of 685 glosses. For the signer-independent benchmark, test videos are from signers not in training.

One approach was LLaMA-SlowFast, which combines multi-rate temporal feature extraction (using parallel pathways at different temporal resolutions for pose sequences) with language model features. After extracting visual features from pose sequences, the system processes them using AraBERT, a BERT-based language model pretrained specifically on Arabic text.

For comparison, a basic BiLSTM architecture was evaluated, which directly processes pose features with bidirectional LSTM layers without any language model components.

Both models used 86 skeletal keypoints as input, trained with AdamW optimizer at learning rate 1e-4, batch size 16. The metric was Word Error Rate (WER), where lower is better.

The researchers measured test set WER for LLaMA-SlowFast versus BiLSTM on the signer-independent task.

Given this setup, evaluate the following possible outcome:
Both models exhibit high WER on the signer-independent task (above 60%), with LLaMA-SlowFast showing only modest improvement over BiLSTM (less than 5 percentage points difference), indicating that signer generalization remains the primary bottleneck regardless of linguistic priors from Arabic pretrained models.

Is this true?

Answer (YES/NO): NO